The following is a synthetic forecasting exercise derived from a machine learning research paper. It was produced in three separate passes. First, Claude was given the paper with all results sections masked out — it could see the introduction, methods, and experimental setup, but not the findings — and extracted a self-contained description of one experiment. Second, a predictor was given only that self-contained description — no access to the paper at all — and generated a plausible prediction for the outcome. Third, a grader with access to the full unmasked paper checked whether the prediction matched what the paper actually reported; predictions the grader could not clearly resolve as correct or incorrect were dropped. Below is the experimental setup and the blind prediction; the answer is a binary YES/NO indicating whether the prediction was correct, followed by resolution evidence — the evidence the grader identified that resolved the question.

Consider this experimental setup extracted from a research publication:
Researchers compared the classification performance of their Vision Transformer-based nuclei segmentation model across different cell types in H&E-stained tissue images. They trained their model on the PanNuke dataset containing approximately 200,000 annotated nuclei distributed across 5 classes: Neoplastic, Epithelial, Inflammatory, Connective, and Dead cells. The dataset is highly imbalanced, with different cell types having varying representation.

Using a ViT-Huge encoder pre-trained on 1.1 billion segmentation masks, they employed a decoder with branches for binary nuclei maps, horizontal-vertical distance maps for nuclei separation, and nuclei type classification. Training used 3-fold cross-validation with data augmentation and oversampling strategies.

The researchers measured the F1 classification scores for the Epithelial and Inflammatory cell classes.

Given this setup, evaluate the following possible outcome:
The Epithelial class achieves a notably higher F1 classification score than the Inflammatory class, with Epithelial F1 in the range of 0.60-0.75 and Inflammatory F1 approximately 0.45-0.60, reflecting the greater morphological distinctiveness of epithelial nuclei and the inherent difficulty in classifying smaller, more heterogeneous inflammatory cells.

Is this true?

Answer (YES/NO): YES